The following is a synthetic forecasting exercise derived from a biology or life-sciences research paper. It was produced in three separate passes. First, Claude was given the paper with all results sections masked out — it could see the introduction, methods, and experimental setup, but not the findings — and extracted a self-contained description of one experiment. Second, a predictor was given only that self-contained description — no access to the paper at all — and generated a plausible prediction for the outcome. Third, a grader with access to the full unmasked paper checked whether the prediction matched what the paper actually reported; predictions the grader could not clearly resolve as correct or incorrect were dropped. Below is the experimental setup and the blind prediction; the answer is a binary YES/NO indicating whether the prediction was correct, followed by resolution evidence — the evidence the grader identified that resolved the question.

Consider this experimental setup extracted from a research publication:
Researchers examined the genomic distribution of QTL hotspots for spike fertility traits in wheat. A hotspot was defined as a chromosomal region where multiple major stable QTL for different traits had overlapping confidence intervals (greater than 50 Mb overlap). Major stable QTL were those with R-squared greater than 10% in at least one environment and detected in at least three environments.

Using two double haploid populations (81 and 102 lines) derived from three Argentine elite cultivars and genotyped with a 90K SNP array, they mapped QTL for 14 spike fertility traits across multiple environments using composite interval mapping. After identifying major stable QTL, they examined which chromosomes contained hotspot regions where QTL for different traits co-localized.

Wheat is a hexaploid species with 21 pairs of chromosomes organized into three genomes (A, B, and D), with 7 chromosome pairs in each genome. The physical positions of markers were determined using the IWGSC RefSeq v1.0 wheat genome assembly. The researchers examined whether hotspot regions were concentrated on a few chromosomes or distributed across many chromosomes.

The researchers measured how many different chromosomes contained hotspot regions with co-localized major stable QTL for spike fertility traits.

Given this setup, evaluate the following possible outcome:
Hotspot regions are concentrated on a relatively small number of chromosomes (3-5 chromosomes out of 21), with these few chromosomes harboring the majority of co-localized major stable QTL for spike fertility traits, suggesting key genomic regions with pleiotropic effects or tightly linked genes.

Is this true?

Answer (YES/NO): NO